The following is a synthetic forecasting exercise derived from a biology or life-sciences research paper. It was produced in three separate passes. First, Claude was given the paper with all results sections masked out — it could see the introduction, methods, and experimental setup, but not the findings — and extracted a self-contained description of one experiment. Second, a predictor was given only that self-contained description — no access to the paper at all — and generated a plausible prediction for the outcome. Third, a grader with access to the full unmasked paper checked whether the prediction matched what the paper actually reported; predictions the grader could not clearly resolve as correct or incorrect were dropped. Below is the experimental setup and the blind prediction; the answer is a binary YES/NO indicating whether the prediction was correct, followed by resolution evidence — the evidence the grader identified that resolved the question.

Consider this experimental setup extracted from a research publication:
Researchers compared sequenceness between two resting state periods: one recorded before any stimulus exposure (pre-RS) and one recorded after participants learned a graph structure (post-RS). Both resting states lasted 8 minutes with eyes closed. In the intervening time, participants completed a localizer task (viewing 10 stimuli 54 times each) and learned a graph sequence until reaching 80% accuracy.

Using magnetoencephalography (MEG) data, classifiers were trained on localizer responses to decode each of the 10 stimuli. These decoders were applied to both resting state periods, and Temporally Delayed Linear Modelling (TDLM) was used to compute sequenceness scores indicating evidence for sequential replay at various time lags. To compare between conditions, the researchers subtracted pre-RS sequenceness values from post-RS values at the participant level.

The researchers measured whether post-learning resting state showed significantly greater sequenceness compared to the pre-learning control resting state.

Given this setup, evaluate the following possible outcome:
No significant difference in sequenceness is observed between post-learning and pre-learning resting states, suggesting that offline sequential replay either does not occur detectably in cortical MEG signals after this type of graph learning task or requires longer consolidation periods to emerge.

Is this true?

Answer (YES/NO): YES